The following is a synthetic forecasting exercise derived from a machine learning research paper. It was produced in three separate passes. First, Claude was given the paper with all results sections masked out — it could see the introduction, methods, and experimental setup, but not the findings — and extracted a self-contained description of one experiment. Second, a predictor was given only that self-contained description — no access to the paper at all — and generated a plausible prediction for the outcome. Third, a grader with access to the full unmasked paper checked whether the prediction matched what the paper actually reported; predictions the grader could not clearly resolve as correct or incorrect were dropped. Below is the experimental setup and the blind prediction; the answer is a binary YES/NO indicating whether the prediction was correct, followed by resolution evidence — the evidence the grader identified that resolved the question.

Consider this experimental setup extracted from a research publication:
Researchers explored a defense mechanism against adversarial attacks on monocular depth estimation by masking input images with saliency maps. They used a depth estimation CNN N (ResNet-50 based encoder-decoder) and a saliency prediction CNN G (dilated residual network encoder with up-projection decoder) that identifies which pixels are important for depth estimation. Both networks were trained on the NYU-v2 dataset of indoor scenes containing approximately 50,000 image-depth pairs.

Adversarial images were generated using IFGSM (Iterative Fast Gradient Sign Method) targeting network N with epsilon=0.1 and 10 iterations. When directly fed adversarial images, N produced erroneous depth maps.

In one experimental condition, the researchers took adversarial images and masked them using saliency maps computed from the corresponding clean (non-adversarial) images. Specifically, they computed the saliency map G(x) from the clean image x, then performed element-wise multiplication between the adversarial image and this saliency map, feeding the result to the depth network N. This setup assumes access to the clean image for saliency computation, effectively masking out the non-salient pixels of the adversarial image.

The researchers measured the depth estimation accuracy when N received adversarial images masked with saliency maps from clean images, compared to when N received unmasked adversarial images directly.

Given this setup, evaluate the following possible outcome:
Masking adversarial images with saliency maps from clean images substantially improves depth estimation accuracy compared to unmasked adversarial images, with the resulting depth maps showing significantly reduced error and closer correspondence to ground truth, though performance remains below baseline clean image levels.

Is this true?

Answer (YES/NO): YES